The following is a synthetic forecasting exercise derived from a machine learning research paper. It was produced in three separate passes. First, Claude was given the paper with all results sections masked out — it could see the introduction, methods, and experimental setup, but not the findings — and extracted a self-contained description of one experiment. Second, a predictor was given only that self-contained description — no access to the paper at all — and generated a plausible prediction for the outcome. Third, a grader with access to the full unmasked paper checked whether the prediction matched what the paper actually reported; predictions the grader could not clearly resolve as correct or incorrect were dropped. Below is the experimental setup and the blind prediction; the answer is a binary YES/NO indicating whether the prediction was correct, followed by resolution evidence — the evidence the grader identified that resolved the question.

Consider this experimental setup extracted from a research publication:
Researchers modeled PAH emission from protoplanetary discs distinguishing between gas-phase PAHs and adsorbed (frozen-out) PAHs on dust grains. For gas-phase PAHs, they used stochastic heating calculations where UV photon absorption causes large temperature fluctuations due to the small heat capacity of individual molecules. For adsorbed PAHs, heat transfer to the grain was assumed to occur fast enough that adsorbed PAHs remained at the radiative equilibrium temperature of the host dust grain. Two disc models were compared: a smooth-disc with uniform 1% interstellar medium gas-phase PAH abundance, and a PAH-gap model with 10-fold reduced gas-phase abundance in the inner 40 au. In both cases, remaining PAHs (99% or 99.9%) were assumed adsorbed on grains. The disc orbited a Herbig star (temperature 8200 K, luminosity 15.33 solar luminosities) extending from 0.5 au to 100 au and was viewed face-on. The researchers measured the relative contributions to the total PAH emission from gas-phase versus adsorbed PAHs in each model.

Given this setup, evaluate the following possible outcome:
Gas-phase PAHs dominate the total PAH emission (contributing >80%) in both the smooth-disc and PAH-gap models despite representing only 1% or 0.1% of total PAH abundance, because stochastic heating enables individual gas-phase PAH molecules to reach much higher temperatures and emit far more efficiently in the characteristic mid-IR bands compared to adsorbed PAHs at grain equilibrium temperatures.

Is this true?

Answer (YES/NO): NO